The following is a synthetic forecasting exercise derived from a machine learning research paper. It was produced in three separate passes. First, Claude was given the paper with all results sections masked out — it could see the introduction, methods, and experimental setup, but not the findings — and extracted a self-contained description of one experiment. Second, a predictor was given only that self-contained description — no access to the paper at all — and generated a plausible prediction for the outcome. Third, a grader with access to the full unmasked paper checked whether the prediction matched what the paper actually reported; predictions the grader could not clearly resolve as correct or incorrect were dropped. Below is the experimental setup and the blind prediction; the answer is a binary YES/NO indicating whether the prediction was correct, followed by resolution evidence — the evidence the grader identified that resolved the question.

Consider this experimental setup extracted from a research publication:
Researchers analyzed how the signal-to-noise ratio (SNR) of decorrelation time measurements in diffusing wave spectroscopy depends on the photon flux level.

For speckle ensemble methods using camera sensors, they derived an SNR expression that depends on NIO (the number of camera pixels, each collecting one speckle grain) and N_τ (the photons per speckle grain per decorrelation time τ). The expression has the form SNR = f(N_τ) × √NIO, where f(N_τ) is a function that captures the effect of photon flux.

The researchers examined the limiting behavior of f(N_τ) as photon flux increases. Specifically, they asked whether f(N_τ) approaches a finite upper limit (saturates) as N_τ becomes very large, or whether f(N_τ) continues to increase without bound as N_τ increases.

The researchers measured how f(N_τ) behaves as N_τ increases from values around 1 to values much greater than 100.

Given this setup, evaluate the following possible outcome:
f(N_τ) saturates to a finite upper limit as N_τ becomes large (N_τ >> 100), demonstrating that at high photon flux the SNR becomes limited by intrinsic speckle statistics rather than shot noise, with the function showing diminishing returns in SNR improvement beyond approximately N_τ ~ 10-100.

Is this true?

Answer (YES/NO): YES